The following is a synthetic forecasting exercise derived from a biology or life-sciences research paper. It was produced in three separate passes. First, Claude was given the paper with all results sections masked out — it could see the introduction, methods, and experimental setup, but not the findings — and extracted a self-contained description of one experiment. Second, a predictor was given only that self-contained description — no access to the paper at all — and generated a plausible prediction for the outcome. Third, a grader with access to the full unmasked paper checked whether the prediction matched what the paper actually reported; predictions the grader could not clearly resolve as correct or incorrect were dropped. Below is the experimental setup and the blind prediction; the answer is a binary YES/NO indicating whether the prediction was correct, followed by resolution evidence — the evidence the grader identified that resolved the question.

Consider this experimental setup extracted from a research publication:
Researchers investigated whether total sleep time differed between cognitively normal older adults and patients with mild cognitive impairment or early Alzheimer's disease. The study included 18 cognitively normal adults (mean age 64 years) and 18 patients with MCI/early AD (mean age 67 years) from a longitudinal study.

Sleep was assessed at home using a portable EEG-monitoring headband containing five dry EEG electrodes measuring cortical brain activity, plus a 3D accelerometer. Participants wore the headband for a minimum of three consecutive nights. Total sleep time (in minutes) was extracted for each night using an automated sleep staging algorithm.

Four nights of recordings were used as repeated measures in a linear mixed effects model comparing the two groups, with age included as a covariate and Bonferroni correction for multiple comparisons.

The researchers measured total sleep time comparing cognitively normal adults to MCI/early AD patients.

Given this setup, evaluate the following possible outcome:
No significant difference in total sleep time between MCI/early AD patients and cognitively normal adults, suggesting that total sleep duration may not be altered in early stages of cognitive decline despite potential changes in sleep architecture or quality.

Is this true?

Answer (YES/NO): YES